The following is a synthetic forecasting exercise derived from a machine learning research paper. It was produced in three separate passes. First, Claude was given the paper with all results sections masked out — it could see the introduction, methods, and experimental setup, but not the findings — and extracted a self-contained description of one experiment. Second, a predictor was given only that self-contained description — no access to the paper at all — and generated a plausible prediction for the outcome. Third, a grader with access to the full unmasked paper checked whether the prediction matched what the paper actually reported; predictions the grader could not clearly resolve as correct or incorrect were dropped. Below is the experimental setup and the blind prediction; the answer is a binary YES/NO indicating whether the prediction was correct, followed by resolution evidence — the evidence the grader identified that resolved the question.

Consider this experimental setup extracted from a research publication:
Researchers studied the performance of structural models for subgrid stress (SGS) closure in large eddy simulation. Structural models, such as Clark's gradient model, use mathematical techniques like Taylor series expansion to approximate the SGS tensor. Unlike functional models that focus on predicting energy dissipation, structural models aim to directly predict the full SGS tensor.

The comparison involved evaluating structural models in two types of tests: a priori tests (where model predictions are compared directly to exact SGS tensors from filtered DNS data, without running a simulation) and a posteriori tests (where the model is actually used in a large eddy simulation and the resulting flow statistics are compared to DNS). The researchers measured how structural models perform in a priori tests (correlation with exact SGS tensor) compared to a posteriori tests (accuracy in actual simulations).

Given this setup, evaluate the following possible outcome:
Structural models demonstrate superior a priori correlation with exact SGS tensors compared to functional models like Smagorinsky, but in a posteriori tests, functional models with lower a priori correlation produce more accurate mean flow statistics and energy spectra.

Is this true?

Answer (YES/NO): NO